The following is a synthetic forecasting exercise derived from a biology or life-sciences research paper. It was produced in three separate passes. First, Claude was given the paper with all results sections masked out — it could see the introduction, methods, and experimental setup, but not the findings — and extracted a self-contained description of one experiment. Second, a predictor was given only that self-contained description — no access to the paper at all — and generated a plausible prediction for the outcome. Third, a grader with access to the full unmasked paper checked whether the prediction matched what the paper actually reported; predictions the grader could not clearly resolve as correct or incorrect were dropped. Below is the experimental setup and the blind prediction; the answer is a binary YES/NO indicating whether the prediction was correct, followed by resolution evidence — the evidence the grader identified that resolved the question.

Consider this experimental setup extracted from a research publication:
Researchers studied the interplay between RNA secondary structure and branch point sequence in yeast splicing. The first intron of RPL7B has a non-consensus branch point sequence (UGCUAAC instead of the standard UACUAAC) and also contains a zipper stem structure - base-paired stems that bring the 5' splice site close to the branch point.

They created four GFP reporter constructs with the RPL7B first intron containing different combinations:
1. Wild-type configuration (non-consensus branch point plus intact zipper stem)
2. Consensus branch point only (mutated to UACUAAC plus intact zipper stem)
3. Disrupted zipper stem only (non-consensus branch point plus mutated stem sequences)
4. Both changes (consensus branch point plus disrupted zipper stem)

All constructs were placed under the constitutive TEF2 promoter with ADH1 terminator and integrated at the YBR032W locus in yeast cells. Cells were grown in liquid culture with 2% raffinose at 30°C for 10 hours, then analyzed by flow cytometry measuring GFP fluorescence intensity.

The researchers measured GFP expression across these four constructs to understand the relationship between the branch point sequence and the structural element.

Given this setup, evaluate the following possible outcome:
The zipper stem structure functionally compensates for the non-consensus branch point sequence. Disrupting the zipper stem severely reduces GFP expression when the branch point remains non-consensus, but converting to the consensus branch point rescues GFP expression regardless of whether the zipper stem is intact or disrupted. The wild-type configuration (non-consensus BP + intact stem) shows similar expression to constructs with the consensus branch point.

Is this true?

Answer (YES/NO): NO